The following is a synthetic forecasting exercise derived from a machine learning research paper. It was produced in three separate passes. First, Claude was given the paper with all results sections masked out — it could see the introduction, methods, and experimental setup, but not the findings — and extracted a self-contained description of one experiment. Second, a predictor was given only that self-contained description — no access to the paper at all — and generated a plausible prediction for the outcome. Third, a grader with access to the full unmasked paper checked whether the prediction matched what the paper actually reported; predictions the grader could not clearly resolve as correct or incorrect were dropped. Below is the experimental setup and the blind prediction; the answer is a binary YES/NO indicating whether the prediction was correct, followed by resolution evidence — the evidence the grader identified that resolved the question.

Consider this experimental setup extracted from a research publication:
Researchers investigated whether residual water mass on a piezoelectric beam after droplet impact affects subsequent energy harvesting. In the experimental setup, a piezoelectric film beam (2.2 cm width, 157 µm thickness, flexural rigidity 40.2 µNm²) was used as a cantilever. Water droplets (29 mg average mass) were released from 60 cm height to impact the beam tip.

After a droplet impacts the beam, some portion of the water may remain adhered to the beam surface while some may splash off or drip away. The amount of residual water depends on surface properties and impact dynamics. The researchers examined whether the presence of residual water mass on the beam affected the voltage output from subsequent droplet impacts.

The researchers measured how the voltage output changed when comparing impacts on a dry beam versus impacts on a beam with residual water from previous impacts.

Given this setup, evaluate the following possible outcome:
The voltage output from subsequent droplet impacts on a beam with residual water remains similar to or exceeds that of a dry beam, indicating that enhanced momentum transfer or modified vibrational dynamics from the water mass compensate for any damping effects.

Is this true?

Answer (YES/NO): NO